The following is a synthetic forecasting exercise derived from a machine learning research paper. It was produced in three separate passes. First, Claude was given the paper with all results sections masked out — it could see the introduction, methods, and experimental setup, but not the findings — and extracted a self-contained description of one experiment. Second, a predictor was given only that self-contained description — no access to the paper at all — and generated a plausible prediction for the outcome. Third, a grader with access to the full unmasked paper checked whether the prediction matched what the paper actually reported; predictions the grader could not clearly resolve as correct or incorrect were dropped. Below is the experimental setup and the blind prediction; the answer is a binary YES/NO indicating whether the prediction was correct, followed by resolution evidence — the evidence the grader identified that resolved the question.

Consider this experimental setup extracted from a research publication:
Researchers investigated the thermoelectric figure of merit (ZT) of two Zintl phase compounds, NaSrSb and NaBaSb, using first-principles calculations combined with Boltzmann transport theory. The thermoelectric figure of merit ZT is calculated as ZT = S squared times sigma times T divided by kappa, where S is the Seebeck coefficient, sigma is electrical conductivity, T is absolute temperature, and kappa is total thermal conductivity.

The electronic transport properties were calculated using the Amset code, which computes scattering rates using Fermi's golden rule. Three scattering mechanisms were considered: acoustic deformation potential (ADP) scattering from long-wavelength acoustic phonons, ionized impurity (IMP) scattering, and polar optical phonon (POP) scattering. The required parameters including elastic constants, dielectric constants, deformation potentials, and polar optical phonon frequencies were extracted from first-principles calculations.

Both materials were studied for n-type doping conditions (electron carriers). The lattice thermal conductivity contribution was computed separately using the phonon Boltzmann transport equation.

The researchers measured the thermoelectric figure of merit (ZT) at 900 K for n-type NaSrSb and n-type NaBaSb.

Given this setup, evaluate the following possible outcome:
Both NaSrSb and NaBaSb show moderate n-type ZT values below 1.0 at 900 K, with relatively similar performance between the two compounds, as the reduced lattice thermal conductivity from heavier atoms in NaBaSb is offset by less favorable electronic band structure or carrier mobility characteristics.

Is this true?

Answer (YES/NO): NO